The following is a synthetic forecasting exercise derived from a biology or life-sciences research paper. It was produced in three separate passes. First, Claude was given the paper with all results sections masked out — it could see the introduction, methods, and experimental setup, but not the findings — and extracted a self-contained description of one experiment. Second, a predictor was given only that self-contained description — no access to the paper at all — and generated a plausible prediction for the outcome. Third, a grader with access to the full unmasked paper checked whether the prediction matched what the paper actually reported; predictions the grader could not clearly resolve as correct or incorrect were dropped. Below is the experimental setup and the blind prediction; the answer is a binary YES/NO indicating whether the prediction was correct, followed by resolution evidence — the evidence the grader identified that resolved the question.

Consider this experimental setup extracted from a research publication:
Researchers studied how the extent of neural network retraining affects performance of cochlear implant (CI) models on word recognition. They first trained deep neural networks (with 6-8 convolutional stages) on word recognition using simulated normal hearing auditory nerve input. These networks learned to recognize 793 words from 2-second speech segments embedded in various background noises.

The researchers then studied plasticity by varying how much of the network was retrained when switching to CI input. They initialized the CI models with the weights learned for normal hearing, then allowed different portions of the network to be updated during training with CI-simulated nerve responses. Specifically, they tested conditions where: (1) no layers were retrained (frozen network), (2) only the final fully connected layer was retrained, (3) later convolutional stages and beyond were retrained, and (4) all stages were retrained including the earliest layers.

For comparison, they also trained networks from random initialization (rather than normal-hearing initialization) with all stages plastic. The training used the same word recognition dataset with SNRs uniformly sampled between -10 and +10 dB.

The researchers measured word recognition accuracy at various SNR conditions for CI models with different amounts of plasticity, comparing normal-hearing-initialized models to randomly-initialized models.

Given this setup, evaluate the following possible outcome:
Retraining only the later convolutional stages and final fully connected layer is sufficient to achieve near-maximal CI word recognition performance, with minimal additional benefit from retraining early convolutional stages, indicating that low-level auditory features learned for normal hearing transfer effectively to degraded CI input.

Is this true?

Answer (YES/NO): NO